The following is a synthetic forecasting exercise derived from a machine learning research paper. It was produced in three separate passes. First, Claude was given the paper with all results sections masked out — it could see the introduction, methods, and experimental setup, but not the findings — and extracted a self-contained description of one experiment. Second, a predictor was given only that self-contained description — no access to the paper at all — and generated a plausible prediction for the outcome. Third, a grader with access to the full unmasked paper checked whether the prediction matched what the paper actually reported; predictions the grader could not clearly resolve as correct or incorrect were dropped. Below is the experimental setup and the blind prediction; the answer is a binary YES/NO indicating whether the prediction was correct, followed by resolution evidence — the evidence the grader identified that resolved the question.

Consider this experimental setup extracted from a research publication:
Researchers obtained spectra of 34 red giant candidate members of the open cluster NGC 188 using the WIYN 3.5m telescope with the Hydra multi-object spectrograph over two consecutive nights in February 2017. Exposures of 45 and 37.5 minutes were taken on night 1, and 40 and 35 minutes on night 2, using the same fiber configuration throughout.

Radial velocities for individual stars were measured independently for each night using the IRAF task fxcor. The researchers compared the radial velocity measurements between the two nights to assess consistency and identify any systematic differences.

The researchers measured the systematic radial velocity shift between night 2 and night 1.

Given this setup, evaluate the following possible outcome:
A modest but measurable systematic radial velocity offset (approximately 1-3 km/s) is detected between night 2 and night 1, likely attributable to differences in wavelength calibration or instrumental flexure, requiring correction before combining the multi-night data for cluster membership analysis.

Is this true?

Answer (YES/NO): NO